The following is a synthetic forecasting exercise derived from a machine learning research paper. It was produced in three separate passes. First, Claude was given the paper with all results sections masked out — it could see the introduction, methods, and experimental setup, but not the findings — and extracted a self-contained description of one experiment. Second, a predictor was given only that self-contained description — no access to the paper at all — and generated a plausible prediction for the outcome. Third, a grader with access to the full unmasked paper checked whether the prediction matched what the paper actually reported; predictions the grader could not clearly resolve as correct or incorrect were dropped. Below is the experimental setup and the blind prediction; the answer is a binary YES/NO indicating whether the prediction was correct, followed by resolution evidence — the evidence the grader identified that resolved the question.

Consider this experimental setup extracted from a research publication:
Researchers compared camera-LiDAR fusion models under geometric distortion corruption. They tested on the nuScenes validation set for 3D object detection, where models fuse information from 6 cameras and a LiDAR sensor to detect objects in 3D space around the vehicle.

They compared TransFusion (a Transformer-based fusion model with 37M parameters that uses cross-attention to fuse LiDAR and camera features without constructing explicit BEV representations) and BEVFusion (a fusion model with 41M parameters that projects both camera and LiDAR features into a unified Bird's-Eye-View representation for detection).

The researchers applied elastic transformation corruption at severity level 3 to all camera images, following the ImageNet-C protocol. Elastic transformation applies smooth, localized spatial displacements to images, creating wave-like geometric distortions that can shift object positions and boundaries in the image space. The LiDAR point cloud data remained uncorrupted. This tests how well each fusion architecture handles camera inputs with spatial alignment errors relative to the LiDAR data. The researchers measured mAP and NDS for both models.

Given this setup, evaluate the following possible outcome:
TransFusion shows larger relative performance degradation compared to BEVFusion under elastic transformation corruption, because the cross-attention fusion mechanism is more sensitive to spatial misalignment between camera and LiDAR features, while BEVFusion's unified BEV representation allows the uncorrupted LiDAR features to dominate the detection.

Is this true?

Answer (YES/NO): NO